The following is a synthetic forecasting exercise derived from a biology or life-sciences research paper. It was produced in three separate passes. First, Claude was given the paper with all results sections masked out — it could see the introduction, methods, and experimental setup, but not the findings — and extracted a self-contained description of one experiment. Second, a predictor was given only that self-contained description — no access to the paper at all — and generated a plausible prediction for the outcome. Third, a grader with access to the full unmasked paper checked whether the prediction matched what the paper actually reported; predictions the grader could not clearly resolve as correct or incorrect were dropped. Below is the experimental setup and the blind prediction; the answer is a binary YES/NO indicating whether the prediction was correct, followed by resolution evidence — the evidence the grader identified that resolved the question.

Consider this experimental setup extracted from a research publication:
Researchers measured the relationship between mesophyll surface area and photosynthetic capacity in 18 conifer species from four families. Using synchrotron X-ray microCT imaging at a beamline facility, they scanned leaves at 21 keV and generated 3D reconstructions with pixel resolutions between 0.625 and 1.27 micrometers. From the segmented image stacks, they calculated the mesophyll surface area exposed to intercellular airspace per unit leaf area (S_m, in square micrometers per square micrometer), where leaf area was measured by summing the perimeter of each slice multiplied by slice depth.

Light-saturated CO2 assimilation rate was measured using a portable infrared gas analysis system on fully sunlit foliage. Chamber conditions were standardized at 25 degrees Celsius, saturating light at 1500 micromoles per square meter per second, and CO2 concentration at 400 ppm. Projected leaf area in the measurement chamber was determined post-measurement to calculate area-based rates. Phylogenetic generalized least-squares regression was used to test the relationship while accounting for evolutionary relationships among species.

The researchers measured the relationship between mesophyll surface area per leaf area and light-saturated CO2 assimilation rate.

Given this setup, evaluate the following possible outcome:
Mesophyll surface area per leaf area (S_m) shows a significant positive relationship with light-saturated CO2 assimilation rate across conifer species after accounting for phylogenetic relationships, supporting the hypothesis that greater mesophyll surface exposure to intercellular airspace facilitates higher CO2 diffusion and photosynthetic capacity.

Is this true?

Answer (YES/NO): NO